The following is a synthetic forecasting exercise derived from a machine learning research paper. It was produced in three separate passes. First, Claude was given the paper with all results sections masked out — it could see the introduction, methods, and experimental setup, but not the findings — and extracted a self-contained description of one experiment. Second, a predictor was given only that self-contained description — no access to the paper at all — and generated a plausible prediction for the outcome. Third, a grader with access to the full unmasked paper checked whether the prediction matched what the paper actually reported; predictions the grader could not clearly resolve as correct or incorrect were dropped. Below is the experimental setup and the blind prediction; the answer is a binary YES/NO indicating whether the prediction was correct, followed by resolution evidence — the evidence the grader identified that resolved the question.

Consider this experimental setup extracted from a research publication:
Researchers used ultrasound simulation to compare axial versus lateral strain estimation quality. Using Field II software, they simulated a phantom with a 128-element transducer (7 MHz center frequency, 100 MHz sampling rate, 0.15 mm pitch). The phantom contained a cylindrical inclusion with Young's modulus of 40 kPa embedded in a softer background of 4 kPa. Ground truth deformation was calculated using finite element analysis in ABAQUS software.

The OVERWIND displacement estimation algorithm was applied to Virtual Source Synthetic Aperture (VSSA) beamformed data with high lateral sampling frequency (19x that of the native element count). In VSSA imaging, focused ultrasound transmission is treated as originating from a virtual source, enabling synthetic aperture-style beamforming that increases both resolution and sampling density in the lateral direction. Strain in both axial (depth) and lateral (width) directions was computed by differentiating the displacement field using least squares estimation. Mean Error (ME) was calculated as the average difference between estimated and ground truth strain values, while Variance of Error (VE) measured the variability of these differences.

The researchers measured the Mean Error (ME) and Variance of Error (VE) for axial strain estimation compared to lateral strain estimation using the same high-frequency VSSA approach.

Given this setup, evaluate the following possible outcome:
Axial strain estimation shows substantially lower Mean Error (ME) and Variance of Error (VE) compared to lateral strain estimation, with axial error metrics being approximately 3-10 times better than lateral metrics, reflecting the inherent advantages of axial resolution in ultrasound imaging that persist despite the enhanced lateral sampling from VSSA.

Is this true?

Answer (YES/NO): NO